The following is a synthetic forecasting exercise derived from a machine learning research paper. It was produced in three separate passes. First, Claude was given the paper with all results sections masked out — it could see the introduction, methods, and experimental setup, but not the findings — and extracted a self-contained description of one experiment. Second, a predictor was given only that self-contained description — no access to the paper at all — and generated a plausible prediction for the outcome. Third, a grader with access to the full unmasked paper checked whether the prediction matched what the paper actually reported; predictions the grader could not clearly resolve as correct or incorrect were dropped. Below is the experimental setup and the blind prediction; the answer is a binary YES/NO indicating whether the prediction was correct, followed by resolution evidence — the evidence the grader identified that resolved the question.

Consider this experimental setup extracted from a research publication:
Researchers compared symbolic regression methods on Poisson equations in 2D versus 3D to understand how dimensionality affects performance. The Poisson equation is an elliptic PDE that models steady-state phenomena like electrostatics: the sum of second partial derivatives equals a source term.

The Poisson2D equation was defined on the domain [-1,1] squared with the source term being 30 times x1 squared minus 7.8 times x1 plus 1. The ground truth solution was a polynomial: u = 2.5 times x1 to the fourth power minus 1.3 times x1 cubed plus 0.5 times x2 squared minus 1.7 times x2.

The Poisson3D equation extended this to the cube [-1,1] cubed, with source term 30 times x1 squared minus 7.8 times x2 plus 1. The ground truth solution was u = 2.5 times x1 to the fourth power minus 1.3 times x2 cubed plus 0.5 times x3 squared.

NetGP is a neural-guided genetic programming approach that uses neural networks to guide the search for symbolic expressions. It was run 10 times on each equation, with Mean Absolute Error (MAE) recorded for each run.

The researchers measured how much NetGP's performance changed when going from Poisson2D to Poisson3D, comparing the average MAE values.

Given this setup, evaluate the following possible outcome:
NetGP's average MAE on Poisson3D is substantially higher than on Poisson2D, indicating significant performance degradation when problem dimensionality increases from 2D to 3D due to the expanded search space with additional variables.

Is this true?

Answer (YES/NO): YES